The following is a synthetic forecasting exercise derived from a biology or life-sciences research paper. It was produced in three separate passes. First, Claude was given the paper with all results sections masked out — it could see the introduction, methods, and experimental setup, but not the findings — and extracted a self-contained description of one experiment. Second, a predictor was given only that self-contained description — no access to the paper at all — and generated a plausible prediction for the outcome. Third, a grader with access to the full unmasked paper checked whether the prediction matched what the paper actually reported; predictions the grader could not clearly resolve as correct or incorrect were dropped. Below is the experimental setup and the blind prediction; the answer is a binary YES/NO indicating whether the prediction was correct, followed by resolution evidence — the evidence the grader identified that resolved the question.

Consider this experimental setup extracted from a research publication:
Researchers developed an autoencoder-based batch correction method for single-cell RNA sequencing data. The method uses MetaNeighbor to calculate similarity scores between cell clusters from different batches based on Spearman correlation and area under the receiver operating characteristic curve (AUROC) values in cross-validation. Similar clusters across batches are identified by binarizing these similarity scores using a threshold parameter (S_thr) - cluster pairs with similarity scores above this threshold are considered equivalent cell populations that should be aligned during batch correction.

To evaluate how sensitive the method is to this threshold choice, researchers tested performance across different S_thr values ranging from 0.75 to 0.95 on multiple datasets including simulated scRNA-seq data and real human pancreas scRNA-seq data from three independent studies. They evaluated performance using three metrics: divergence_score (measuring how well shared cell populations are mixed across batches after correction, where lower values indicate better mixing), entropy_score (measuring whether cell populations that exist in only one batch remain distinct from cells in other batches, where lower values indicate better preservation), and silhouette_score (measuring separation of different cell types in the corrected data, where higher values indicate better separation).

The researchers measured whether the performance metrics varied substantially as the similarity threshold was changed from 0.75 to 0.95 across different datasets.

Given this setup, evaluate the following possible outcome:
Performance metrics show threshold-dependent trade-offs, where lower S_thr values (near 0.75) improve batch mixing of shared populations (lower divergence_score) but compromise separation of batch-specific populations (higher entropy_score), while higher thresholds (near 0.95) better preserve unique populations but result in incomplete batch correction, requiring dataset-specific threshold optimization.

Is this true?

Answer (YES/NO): NO